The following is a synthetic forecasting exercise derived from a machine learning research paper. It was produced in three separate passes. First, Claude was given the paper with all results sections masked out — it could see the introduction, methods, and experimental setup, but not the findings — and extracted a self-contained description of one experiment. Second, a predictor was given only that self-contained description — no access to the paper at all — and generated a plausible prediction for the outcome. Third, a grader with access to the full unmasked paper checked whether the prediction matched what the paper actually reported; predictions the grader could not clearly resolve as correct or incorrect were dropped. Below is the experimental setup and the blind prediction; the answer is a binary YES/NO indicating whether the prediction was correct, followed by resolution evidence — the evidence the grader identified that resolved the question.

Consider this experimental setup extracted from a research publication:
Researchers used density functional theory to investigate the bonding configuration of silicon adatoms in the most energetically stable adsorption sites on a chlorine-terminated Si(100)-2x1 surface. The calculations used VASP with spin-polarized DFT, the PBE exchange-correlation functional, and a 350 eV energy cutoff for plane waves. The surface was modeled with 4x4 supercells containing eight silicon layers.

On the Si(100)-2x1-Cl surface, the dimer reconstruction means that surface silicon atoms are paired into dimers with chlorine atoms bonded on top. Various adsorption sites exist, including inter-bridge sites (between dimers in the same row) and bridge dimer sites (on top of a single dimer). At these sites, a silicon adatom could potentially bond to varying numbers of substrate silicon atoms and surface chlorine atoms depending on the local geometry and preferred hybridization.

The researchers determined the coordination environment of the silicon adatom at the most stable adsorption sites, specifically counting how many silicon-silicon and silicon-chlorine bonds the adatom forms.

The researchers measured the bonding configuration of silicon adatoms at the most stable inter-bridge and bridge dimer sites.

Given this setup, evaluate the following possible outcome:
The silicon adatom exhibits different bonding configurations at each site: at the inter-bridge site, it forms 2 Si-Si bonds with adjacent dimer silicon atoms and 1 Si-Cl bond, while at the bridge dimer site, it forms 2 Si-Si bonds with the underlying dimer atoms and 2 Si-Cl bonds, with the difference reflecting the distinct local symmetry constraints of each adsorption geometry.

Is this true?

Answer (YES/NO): NO